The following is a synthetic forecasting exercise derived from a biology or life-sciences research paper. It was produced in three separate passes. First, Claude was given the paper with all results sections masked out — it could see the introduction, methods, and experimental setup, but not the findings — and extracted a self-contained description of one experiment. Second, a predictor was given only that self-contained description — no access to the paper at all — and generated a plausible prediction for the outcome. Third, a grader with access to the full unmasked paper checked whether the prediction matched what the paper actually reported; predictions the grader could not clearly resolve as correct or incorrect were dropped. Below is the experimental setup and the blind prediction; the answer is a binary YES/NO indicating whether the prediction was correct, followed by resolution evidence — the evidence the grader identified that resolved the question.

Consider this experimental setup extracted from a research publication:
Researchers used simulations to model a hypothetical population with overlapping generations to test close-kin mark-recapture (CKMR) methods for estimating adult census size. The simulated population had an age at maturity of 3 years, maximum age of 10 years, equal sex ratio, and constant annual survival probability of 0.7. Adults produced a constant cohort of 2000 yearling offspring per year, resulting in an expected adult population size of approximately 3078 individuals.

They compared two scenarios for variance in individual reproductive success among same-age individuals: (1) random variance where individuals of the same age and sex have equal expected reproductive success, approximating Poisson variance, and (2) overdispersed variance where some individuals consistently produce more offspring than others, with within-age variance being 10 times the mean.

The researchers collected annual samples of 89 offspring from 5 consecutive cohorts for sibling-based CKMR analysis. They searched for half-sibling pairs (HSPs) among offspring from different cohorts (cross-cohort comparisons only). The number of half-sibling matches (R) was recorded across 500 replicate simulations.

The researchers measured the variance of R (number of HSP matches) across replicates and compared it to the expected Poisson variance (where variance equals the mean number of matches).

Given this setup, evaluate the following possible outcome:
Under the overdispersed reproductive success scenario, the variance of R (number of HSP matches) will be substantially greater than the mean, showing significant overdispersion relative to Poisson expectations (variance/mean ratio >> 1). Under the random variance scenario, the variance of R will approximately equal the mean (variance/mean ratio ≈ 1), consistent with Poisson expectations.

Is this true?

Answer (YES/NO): NO